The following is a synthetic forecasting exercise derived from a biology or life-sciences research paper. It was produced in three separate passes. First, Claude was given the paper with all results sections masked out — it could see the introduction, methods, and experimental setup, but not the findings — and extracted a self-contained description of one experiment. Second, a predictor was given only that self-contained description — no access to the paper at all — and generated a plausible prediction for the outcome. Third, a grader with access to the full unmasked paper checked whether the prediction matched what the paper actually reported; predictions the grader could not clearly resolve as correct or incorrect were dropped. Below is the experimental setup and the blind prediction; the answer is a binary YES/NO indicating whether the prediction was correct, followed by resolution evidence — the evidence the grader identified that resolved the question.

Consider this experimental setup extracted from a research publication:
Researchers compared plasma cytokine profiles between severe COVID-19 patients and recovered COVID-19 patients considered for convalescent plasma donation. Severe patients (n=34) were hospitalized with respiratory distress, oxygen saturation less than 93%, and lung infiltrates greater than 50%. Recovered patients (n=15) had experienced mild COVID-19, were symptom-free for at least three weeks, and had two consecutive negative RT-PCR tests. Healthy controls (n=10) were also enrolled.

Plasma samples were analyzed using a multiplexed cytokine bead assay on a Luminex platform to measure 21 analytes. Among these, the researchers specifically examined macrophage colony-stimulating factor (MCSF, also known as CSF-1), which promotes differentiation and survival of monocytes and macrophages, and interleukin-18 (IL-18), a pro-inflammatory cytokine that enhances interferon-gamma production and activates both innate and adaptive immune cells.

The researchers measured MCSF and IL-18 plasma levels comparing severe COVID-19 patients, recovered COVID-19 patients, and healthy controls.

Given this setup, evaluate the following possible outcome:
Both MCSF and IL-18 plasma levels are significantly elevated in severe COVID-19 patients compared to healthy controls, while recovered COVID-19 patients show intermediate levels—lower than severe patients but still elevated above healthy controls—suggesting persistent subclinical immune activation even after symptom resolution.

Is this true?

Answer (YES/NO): NO